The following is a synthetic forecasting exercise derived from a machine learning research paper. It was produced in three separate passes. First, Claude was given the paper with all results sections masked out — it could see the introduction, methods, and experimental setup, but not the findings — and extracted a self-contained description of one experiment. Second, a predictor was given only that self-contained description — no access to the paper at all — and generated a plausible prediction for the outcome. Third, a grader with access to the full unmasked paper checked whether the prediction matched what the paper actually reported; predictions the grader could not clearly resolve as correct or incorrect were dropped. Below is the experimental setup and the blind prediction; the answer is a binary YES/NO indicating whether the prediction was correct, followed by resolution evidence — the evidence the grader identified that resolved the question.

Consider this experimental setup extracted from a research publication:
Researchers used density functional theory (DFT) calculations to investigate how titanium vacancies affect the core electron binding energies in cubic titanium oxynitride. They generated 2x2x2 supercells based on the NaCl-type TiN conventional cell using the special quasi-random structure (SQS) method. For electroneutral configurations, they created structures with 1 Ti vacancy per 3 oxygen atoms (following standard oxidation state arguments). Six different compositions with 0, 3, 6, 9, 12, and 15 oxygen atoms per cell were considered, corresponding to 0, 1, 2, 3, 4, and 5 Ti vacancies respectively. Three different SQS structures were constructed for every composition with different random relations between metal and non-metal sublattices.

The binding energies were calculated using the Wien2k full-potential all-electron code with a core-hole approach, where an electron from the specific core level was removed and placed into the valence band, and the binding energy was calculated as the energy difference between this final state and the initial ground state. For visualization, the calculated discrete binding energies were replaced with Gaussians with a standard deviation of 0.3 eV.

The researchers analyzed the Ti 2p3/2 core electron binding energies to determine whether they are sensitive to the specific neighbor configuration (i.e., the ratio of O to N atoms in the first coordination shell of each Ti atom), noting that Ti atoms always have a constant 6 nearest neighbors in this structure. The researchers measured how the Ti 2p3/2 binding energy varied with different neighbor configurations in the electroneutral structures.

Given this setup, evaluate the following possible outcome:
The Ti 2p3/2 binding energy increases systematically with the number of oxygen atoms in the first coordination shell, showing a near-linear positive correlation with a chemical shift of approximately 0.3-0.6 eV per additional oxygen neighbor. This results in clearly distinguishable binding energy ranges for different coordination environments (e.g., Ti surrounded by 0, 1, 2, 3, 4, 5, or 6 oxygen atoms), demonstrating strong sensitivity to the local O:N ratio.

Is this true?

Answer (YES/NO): NO